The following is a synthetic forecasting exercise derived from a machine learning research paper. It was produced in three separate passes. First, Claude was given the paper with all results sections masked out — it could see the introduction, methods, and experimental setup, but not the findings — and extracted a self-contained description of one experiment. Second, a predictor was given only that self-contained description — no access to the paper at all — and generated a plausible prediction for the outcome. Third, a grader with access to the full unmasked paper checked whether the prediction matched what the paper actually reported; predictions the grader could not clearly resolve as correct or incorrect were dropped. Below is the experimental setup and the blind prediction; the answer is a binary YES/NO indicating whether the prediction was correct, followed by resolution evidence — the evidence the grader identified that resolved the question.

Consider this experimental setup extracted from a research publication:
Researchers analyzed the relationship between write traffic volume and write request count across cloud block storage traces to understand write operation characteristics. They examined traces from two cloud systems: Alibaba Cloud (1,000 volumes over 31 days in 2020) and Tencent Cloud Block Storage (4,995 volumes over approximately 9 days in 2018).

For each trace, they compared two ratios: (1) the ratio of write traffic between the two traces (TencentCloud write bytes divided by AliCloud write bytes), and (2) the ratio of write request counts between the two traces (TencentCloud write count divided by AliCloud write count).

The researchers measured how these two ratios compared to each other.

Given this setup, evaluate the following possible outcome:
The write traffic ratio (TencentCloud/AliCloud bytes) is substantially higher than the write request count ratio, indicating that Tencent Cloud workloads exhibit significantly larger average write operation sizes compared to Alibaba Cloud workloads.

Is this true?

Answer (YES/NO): NO